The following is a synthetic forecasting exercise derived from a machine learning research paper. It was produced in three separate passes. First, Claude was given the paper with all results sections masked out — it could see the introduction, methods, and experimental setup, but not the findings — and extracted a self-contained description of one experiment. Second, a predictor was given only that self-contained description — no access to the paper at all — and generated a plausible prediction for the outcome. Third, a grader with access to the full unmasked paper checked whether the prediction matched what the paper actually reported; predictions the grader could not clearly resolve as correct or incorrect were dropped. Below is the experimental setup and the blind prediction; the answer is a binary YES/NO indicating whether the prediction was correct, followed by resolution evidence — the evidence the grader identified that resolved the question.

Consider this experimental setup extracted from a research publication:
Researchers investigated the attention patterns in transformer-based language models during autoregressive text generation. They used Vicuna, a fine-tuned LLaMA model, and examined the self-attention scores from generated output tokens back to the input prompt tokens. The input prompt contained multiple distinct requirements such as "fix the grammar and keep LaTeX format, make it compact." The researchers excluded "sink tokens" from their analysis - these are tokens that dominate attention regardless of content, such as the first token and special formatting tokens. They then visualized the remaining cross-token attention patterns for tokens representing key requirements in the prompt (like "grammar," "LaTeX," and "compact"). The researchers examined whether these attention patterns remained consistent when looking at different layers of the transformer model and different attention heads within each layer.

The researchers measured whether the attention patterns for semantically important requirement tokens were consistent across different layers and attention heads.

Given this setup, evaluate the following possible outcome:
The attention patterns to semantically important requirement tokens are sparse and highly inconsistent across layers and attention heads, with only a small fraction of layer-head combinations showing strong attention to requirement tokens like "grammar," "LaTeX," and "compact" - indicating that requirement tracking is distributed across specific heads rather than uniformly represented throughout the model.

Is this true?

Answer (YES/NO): NO